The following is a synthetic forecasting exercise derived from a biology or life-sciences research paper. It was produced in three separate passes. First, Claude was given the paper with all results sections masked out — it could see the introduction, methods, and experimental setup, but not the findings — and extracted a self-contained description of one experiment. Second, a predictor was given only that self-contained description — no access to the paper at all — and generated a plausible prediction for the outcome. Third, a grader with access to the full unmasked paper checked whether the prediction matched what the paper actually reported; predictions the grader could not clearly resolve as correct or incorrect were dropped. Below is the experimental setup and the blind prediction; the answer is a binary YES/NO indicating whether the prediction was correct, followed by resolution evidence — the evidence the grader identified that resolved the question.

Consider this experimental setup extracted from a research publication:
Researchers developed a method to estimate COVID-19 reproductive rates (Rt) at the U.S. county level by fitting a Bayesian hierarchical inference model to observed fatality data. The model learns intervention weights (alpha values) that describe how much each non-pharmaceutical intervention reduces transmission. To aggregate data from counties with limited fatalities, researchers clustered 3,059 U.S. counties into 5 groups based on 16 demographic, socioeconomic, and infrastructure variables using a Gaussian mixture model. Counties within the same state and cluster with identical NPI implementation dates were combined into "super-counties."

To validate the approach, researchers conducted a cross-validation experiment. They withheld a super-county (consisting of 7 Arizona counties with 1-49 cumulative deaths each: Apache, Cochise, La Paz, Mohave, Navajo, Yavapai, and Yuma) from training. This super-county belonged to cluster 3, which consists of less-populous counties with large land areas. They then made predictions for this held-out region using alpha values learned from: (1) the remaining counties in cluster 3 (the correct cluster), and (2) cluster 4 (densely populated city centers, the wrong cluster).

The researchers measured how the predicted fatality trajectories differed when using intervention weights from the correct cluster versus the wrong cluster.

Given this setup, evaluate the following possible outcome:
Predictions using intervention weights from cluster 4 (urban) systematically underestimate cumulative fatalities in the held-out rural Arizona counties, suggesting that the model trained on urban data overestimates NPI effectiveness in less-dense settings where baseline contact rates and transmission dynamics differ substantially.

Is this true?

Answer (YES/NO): YES